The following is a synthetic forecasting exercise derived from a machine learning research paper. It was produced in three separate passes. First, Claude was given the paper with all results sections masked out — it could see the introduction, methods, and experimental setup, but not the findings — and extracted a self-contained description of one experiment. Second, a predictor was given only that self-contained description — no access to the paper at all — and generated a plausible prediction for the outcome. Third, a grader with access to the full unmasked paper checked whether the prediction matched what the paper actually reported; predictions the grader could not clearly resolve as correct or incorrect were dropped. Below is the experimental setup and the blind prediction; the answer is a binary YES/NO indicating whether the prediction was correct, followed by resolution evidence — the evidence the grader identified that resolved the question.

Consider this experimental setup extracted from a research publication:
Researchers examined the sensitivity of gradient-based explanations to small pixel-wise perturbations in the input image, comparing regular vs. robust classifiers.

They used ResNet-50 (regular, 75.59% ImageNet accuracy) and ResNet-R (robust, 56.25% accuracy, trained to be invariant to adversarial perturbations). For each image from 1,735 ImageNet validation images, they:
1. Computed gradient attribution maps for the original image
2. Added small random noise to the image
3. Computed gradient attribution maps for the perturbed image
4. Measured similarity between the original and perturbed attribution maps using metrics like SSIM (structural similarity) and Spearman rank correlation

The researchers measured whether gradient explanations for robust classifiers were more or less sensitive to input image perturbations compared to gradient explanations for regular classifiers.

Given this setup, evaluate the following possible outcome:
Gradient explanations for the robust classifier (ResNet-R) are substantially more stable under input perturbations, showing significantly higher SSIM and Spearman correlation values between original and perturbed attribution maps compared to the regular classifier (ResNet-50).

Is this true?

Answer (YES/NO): YES